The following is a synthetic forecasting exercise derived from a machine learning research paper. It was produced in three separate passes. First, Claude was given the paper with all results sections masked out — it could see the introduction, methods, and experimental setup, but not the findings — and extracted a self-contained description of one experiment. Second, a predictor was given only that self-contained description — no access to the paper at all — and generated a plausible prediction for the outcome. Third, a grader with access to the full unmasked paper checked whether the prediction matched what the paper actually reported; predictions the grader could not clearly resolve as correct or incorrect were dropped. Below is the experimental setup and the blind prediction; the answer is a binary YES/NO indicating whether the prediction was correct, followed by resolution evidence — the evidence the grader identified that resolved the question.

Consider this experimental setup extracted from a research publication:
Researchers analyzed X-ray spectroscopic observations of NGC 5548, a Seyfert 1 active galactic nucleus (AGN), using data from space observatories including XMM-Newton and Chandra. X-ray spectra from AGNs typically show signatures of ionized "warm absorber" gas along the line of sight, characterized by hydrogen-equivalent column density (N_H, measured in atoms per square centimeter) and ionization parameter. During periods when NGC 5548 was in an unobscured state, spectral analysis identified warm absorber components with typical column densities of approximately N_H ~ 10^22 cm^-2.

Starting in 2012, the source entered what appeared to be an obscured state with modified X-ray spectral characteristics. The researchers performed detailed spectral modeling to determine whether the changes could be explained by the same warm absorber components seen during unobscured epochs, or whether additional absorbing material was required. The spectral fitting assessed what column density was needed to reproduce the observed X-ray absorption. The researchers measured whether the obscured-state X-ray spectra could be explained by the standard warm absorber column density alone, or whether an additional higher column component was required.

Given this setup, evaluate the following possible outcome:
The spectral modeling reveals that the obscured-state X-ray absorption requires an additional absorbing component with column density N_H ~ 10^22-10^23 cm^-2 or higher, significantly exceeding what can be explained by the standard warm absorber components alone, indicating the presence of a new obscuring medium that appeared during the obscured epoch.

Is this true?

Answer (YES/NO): YES